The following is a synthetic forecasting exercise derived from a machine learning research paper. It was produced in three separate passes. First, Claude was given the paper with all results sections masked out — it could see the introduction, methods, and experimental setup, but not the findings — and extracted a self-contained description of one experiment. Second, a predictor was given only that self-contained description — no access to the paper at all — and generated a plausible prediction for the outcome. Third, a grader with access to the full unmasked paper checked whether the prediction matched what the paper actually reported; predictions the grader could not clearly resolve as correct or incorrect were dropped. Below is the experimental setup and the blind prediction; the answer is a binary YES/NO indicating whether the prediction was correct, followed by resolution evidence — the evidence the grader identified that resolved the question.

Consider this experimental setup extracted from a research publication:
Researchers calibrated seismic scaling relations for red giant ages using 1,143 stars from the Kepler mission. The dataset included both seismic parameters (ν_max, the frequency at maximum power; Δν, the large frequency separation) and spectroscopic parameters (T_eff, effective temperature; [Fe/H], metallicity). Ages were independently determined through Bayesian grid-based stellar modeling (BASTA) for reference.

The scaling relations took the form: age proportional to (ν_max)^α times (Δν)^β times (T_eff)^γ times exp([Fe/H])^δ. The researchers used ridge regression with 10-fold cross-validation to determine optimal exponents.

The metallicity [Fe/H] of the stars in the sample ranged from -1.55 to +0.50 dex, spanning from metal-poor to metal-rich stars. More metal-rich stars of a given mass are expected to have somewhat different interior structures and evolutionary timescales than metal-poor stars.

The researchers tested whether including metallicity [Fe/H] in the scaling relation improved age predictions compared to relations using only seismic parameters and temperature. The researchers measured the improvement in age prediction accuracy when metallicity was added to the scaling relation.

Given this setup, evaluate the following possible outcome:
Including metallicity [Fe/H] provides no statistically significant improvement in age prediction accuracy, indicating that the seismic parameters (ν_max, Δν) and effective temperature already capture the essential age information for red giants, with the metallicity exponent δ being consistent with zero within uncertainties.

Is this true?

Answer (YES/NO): NO